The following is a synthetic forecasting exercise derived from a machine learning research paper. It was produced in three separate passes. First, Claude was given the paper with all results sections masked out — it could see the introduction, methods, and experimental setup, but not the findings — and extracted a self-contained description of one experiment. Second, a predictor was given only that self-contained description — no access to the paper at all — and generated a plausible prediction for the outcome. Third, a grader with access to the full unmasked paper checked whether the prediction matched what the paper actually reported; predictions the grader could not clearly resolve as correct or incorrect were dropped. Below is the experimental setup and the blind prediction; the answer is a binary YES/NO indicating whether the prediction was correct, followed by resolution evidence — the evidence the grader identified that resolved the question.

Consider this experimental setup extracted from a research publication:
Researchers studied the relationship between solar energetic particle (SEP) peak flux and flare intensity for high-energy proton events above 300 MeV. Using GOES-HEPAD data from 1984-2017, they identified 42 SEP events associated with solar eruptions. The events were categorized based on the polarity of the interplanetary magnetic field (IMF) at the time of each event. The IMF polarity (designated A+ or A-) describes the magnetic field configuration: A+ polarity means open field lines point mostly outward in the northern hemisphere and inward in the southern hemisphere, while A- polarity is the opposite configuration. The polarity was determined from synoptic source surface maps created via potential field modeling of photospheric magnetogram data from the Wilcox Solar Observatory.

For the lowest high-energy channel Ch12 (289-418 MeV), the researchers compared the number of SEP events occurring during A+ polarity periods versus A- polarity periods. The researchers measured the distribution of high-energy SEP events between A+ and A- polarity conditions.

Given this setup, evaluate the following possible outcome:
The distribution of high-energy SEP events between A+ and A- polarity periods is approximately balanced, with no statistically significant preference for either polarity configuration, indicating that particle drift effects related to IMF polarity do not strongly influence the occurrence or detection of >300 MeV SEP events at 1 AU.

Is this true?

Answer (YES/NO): NO